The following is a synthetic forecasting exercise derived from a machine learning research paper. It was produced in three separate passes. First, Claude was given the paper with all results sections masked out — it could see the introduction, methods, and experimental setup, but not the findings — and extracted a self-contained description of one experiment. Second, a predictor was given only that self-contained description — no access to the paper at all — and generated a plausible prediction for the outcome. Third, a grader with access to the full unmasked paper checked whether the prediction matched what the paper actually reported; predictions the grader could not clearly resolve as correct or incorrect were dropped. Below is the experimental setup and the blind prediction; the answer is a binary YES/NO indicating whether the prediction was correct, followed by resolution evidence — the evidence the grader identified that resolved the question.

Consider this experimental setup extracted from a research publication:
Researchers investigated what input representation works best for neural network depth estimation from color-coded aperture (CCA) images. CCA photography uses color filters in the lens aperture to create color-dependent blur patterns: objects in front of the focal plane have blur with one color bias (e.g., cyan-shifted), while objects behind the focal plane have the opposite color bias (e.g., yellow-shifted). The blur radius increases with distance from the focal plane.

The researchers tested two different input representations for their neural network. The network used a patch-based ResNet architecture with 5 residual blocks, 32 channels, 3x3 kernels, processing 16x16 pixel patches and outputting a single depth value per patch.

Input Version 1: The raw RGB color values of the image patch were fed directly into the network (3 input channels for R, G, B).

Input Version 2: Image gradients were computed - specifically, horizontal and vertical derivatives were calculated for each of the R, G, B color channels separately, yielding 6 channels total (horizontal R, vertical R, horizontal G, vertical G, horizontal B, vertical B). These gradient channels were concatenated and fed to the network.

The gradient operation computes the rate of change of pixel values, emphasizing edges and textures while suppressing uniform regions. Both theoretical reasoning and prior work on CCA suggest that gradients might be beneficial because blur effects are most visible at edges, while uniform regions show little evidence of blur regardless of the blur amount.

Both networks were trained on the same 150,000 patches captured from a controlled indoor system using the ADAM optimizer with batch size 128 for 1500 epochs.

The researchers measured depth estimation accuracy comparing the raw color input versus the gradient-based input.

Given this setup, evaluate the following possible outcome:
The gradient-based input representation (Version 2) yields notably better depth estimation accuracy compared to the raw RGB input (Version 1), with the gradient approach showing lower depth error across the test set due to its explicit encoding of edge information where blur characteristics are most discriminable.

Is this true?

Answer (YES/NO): NO